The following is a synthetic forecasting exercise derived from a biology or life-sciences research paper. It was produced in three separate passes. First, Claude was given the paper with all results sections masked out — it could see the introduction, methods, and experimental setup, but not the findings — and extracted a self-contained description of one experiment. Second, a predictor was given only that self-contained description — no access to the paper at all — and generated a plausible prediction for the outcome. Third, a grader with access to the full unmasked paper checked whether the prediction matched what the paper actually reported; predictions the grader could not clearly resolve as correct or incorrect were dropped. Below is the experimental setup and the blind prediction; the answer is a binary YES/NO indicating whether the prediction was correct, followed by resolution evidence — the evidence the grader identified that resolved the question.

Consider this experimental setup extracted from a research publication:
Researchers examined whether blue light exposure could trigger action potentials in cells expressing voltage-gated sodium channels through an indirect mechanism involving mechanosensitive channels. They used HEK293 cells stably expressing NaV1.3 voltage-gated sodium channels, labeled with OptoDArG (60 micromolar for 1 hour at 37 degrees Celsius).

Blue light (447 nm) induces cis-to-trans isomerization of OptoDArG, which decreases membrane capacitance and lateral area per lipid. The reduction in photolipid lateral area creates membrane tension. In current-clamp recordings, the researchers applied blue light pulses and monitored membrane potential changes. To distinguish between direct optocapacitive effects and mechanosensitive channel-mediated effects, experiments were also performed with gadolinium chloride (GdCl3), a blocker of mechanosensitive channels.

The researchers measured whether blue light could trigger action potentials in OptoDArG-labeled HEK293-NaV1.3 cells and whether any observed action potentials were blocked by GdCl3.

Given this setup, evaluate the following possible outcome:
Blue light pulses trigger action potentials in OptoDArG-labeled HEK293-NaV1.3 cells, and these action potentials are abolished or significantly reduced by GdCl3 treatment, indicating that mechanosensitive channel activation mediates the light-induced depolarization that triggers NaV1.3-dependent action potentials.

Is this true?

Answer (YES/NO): YES